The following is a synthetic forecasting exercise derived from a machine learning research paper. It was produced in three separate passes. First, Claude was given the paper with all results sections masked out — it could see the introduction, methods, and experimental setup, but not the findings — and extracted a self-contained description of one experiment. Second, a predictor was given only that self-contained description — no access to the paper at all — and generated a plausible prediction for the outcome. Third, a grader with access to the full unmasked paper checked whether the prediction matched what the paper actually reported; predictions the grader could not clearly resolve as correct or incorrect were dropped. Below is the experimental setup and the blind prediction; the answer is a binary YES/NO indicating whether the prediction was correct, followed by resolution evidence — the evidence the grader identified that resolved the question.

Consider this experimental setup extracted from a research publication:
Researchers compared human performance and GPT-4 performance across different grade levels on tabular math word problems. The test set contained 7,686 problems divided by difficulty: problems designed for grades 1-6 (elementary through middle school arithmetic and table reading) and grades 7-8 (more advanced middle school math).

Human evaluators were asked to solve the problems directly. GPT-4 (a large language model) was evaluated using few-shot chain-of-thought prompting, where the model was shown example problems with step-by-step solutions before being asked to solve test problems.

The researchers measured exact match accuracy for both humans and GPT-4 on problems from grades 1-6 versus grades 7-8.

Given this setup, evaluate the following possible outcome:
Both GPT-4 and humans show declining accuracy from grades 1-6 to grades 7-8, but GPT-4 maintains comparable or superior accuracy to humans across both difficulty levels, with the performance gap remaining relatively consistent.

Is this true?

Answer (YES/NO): NO